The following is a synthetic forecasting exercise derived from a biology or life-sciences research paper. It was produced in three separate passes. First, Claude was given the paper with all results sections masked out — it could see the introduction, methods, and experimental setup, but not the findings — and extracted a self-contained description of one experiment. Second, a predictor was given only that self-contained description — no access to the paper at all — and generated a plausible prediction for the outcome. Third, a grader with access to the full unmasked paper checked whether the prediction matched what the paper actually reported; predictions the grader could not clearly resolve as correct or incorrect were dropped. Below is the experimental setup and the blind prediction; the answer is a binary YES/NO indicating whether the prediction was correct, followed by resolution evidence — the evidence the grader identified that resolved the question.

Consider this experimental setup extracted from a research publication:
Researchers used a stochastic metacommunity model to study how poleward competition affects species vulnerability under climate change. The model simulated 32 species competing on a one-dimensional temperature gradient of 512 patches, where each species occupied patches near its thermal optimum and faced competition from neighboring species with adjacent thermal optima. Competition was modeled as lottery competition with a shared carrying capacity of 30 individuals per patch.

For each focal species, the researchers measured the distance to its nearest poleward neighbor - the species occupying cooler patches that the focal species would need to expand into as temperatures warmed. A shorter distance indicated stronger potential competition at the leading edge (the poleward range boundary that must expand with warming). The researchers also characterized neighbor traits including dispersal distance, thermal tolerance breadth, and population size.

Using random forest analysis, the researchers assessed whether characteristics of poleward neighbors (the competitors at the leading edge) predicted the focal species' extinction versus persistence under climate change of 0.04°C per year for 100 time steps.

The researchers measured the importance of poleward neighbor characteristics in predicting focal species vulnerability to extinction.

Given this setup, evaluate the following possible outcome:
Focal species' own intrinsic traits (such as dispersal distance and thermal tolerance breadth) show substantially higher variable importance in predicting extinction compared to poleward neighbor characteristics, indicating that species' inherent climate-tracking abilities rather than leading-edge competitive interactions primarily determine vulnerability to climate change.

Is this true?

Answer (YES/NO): NO